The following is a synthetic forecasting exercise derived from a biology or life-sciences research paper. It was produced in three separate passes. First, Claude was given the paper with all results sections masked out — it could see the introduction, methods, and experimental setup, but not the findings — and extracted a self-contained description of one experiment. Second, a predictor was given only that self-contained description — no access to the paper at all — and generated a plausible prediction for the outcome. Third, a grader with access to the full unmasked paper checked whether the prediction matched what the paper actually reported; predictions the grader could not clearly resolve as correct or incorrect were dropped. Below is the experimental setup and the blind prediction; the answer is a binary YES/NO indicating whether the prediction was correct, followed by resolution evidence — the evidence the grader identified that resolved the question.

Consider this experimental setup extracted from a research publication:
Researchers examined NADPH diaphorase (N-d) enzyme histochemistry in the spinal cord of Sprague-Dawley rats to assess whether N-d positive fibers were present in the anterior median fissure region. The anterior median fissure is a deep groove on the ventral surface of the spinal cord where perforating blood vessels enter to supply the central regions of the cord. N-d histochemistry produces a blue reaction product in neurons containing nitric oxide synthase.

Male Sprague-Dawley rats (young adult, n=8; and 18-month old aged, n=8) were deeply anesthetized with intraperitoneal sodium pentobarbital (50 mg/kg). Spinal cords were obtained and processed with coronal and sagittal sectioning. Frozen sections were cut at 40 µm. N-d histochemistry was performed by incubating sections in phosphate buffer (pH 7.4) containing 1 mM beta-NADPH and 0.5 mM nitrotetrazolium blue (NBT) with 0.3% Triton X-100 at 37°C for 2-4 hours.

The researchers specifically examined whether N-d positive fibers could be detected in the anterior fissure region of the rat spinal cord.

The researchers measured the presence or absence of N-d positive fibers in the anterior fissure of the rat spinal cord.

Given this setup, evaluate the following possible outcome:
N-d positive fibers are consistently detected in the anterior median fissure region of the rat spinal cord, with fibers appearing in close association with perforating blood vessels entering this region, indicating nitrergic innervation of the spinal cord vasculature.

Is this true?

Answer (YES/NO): NO